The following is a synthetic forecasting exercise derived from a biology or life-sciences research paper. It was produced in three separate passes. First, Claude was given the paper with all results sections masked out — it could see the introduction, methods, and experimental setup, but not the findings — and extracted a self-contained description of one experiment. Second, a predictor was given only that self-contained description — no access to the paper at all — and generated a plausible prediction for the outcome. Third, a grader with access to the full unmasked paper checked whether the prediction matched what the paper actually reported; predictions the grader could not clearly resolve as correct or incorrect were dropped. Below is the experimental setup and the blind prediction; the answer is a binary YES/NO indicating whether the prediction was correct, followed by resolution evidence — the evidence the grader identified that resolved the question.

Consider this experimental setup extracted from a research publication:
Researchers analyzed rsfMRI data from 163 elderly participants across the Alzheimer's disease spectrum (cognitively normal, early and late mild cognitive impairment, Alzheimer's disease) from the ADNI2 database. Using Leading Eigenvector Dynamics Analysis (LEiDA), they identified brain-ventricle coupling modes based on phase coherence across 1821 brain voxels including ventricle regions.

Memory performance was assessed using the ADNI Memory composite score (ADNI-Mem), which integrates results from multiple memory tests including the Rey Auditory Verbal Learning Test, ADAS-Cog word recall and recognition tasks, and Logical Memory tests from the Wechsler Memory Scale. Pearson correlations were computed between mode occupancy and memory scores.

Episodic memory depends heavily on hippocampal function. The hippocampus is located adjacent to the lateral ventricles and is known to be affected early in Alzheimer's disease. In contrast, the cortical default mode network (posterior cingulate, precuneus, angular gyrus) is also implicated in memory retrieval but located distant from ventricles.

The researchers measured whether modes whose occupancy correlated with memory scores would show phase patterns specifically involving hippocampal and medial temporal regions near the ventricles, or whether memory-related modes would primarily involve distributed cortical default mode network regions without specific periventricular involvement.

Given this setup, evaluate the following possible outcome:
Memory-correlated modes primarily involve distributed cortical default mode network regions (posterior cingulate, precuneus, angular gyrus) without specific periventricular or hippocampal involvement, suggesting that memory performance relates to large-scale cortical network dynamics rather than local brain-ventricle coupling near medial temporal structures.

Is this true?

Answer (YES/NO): NO